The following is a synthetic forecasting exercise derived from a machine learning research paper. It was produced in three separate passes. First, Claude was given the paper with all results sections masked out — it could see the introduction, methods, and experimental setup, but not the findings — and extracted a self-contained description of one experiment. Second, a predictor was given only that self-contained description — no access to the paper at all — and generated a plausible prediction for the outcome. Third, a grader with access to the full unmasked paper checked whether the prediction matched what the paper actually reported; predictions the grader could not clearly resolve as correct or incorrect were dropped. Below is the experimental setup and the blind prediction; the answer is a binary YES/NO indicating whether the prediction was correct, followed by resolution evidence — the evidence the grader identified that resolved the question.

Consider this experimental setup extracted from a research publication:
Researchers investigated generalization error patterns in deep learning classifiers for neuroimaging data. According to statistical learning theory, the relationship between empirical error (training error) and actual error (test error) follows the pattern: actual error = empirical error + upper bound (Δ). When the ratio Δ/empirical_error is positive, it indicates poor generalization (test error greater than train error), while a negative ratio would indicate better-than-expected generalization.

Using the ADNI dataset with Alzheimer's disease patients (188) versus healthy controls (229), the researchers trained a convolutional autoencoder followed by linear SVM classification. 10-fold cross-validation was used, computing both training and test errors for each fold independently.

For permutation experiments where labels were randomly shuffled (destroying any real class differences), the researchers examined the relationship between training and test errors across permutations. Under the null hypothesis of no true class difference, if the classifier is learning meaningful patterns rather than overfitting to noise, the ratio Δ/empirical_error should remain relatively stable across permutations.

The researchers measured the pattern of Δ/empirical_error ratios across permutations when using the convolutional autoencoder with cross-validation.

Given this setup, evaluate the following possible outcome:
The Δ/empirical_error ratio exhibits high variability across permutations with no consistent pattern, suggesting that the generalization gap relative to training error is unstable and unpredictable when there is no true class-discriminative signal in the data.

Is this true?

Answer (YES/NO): NO